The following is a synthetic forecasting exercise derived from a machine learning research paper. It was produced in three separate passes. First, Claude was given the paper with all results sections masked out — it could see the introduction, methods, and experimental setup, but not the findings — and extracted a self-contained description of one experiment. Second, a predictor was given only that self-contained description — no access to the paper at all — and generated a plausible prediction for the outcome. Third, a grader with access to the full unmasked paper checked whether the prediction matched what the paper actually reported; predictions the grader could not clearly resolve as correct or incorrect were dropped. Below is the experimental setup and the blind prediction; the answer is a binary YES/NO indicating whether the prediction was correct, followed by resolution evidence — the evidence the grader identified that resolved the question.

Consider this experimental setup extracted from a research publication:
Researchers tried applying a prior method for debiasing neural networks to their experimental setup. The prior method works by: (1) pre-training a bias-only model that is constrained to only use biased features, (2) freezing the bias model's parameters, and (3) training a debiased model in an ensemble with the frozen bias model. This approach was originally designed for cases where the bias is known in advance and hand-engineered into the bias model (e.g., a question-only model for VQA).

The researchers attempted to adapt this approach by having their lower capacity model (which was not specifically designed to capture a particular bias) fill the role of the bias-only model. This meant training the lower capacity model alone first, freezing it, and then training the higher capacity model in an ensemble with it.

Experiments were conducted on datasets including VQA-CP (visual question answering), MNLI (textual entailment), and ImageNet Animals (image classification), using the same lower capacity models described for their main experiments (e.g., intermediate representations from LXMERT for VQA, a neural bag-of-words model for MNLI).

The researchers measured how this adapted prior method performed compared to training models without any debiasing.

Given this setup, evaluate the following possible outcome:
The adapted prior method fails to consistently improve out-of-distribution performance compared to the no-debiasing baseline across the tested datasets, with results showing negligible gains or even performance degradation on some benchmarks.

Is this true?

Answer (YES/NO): NO